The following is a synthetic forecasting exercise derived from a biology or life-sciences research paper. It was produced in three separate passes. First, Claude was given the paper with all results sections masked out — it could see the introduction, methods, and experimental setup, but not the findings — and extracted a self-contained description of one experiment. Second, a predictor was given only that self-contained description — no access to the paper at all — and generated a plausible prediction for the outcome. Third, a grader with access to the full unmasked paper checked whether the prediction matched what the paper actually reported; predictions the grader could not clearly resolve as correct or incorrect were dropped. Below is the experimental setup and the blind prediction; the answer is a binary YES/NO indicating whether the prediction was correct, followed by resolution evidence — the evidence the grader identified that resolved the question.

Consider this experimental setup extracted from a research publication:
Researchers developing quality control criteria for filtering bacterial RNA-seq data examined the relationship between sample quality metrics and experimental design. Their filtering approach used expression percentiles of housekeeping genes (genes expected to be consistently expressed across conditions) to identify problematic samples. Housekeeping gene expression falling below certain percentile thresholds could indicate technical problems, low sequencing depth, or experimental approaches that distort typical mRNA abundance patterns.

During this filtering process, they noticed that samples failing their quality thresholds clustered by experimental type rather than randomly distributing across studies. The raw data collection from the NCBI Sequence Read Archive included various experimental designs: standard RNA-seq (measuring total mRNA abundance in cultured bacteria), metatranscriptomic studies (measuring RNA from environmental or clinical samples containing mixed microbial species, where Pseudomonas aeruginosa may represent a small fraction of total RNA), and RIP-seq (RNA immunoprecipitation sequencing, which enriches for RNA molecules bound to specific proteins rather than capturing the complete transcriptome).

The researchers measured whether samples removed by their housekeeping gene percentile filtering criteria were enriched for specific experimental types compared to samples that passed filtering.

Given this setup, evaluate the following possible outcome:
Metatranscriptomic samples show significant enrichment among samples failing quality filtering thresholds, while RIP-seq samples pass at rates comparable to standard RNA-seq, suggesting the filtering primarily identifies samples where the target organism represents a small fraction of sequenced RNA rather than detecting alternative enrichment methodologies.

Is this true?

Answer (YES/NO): NO